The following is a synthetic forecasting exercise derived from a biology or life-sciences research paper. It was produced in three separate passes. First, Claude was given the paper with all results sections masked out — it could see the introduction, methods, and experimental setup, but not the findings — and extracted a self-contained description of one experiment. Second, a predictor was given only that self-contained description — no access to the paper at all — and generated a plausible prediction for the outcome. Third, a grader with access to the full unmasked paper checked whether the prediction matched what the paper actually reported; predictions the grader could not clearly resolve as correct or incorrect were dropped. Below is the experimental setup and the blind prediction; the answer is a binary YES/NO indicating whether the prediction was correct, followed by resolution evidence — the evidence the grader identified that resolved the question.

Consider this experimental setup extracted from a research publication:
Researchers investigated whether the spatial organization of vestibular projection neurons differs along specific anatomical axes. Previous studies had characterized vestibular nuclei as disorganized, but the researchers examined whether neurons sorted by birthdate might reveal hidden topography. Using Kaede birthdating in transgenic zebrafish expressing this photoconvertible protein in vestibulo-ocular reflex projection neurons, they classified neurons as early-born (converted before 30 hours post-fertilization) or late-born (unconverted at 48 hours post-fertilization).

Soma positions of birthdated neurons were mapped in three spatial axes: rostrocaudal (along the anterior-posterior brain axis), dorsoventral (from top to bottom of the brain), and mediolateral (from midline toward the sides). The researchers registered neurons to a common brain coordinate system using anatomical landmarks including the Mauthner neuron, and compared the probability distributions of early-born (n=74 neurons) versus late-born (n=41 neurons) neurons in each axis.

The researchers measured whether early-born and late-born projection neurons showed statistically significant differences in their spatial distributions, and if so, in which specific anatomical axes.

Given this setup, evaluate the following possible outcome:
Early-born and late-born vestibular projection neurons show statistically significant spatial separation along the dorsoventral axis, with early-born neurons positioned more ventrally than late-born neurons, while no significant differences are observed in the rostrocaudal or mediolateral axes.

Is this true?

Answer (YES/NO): NO